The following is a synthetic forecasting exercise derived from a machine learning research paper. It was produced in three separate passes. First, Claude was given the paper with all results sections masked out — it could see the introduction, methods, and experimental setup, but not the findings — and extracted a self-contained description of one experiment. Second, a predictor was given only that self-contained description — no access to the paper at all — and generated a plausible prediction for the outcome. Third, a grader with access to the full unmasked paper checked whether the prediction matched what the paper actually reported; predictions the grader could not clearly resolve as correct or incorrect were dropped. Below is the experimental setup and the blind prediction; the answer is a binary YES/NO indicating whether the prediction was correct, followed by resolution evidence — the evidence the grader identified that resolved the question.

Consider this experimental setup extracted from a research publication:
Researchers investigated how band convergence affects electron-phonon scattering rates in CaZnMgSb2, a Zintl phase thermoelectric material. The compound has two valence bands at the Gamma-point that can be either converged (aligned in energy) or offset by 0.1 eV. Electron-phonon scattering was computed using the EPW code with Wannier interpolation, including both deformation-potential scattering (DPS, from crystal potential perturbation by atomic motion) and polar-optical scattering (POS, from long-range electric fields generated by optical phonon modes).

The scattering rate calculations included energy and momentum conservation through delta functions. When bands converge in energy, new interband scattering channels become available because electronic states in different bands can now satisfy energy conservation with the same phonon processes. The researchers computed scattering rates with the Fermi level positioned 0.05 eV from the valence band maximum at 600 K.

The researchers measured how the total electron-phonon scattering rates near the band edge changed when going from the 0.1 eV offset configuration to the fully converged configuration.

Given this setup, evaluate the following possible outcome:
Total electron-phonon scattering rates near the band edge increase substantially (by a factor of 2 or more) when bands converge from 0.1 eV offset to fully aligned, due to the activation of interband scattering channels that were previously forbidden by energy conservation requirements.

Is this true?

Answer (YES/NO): NO